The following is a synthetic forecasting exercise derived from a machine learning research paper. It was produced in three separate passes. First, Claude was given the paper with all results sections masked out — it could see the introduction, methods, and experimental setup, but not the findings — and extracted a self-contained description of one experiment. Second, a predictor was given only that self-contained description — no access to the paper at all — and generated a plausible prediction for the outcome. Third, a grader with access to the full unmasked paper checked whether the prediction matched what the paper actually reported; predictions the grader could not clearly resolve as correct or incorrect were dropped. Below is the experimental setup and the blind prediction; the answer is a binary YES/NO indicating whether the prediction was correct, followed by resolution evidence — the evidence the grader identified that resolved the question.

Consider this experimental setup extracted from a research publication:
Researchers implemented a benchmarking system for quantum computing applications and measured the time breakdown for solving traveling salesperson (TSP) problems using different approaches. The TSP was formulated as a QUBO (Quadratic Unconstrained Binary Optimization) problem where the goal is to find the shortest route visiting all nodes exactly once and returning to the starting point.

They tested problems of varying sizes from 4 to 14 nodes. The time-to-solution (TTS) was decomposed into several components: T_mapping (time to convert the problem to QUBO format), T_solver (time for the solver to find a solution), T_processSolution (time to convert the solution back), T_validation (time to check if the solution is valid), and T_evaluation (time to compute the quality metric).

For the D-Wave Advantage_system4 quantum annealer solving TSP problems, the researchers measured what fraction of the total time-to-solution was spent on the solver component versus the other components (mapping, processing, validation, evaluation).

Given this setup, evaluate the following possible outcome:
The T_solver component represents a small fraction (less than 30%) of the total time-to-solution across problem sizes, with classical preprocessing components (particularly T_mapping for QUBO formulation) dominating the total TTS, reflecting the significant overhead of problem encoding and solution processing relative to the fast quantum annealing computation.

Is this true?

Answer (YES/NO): NO